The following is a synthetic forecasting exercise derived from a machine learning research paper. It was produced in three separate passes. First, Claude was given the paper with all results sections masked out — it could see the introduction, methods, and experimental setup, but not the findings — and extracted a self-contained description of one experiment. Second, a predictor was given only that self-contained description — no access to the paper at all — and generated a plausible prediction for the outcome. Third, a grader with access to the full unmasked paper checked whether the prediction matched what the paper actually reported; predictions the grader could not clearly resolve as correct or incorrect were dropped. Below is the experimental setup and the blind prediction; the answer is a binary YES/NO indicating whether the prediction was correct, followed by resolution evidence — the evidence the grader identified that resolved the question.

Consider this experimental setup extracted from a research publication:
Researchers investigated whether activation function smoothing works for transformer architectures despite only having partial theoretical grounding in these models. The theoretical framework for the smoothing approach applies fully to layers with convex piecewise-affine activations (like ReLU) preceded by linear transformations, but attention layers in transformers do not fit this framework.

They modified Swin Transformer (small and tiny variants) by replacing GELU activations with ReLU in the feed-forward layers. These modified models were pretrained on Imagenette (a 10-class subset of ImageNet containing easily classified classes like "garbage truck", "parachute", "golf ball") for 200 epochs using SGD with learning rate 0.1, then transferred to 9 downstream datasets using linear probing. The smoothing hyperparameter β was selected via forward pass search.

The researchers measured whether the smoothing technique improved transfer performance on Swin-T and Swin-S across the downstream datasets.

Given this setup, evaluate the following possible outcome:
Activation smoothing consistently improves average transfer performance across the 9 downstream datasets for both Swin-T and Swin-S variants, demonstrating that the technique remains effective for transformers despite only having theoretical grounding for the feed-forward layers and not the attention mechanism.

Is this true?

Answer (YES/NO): YES